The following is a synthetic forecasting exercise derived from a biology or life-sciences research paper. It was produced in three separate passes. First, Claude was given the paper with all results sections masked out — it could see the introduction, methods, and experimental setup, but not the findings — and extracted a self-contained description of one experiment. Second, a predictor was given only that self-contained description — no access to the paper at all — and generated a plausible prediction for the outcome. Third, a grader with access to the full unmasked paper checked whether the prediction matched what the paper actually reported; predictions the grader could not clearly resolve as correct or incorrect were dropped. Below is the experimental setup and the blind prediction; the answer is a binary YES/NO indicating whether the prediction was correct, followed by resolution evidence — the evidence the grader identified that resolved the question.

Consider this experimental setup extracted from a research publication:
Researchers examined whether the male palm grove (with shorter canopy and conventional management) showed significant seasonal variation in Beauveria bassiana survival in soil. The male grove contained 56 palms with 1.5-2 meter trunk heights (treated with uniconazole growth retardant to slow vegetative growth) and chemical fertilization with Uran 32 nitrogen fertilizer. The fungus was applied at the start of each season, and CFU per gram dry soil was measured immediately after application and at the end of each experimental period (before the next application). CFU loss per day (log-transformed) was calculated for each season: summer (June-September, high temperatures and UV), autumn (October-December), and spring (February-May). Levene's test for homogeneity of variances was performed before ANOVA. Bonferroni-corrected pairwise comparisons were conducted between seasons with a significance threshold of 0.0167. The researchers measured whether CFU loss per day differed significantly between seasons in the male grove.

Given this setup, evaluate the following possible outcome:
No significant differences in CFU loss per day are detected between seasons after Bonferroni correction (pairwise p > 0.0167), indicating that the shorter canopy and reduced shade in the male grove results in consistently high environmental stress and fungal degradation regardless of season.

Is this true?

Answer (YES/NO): YES